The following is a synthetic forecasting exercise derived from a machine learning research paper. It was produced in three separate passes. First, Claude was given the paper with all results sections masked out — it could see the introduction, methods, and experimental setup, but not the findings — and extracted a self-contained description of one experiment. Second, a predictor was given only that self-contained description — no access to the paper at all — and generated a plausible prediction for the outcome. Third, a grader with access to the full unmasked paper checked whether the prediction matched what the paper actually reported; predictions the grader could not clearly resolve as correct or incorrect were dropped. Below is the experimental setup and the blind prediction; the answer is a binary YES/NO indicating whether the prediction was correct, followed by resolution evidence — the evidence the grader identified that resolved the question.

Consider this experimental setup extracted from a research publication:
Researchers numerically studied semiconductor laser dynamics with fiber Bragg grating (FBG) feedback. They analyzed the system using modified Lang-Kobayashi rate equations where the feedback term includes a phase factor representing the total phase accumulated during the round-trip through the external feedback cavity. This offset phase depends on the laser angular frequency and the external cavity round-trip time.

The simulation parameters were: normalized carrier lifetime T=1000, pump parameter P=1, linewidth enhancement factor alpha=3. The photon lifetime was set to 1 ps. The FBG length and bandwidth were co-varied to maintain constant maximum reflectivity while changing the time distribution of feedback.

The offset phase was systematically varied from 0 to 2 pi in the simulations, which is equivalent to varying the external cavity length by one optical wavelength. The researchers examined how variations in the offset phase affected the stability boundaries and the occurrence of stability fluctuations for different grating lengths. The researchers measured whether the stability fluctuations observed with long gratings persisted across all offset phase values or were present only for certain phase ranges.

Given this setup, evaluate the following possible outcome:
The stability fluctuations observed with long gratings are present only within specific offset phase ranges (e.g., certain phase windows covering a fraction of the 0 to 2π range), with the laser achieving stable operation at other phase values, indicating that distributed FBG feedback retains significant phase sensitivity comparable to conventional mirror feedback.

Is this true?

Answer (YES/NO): NO